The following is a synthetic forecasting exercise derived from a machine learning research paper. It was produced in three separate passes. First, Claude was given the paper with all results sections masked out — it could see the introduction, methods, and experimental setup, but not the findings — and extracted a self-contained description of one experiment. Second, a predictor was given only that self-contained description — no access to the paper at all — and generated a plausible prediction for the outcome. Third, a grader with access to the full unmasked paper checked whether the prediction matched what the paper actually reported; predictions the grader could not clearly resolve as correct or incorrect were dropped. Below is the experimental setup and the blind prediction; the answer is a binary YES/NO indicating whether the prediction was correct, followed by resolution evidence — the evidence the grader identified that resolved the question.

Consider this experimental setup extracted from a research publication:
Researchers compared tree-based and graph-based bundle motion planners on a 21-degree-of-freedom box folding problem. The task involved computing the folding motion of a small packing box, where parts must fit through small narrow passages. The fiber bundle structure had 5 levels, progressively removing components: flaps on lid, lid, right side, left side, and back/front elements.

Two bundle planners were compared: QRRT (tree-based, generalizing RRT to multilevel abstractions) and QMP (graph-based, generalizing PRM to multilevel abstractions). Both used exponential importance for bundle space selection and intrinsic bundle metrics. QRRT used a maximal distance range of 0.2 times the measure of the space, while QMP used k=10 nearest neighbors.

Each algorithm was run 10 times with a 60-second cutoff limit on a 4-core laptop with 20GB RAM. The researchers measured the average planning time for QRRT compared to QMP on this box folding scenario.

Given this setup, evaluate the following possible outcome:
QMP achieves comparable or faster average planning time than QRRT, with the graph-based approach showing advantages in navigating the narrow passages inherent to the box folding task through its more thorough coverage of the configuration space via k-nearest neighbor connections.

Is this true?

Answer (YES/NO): YES